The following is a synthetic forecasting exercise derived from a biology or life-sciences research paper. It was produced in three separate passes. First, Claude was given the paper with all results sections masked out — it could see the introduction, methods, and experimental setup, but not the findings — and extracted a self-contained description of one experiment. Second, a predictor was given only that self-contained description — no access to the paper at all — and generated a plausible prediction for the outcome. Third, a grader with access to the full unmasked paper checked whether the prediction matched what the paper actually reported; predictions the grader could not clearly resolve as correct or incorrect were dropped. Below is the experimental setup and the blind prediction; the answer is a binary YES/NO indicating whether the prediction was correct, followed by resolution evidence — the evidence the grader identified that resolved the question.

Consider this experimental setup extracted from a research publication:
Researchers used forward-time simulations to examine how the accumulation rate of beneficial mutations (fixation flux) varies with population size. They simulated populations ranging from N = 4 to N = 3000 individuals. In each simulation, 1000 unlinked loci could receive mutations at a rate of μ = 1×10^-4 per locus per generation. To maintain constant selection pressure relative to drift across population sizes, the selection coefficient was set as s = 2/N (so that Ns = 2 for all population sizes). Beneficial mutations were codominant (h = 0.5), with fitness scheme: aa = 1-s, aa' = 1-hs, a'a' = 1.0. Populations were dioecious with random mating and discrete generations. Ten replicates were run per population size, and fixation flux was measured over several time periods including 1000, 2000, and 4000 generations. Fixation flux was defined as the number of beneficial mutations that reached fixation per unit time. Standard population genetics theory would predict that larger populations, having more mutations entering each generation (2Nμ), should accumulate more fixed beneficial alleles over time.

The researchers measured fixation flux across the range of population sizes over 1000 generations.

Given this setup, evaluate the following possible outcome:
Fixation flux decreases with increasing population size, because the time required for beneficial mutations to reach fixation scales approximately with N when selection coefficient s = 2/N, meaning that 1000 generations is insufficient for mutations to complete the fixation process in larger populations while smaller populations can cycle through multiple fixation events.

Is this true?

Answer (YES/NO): YES